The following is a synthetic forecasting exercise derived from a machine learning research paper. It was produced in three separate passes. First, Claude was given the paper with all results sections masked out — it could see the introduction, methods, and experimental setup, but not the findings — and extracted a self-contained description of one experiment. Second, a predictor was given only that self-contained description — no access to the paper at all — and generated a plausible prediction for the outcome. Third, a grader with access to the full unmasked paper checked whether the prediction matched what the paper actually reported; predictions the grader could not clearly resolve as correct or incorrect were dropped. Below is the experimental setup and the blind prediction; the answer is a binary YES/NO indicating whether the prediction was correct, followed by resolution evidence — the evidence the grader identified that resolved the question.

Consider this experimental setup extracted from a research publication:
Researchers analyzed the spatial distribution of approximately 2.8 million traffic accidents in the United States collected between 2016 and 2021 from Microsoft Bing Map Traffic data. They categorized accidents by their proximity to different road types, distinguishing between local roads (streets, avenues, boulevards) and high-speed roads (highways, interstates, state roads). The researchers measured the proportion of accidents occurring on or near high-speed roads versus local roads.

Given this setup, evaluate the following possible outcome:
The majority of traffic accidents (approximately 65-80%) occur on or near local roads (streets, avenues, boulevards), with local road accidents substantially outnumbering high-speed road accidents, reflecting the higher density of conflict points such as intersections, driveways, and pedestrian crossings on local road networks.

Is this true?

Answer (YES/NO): NO